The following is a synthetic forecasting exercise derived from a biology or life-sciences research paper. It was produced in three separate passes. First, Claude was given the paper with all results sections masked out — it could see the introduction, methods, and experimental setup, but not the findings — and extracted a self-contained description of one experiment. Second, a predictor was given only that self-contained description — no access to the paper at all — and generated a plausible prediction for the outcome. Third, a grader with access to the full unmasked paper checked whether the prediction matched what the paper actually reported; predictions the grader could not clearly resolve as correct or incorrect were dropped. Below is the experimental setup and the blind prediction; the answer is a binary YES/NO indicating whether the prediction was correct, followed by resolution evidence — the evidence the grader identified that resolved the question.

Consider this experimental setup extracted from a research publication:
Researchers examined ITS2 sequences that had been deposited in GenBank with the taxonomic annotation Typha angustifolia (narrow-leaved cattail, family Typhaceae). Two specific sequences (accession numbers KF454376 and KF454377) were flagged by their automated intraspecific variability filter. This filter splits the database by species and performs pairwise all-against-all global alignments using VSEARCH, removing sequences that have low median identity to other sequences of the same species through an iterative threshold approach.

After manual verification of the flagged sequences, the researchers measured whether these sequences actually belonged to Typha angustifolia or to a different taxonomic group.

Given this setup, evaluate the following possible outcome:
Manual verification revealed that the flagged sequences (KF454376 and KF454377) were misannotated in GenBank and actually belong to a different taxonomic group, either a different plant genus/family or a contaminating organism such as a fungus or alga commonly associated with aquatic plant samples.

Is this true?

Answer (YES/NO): YES